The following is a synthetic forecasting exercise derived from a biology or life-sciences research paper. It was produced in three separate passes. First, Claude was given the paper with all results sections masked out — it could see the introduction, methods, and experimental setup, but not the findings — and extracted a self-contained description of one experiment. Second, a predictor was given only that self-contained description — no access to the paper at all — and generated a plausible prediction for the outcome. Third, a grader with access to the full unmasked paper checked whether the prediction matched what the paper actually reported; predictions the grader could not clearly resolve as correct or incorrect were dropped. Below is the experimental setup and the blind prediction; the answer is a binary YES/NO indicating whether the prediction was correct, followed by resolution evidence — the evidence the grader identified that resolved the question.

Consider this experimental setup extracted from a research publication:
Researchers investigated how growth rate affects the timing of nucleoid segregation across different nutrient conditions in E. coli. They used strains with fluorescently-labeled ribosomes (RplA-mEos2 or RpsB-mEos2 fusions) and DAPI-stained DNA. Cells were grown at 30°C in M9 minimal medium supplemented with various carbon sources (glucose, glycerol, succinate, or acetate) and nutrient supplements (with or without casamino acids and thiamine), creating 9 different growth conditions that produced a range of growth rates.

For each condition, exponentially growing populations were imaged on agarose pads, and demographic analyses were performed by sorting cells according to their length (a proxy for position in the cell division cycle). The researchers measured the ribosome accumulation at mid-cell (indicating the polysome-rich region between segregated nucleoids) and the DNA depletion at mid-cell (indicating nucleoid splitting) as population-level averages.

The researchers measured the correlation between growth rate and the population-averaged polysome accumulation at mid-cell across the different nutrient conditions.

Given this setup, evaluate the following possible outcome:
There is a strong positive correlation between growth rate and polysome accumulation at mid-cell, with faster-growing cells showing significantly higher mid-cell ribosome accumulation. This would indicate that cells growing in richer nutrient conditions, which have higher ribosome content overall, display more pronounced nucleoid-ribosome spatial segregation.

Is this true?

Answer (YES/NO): YES